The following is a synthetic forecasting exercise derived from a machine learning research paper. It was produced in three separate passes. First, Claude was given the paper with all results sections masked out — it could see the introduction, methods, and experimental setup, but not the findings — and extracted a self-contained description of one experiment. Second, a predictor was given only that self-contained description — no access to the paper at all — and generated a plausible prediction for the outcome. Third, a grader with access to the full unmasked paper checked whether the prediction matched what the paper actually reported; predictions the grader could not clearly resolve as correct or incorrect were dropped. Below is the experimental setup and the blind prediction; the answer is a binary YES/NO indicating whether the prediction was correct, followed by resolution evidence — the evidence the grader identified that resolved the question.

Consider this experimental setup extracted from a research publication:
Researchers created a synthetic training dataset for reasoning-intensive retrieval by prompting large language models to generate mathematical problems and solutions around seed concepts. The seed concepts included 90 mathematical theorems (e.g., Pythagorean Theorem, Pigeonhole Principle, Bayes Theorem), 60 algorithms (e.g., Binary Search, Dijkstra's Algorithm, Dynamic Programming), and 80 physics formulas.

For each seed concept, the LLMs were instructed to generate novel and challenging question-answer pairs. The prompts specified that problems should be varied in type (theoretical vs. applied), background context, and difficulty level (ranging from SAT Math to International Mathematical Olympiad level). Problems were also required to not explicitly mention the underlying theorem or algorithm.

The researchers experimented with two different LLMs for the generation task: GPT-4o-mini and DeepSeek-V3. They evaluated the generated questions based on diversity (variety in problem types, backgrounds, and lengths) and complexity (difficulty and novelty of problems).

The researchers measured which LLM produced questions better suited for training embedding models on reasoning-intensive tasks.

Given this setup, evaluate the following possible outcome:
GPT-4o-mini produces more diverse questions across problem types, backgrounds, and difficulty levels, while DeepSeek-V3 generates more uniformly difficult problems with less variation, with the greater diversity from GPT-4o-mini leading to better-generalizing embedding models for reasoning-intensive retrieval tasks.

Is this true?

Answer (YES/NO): NO